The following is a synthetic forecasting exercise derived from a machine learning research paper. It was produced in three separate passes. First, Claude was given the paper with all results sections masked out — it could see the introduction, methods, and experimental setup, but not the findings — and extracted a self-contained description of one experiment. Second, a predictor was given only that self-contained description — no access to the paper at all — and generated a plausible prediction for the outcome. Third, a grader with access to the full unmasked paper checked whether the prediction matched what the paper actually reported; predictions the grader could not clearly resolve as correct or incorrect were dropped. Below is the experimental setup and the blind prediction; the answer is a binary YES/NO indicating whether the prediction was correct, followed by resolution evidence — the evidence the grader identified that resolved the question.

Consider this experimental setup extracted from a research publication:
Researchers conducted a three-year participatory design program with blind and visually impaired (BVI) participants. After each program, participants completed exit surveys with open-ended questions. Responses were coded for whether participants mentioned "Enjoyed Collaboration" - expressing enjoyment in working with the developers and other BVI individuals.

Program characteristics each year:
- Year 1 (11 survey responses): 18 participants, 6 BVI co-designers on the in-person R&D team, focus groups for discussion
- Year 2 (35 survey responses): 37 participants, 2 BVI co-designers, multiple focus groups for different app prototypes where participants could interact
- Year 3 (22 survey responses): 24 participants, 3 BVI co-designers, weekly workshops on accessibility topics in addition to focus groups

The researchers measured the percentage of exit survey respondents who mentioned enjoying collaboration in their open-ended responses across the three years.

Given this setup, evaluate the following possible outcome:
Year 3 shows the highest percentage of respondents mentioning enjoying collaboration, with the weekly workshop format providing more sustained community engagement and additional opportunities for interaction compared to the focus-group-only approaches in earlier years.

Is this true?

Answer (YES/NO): YES